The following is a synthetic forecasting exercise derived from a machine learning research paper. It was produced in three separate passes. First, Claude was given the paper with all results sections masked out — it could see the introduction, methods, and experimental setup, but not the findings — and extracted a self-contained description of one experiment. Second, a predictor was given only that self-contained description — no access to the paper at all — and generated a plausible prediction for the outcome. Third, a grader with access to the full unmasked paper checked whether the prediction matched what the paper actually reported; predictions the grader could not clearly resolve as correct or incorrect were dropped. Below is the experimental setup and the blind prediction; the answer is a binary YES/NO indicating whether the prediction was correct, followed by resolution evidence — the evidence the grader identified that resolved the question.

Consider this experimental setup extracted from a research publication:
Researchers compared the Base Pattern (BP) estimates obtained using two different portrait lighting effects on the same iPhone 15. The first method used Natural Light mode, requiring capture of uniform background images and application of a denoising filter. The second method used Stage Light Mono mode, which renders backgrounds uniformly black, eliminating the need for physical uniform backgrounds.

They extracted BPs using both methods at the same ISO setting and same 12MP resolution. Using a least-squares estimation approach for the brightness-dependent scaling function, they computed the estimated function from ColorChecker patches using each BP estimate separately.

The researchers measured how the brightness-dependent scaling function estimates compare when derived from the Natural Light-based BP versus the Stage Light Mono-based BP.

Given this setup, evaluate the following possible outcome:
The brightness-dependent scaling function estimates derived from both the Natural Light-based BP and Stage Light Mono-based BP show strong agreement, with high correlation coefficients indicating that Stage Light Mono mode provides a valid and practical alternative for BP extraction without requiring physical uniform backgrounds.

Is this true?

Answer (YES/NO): YES